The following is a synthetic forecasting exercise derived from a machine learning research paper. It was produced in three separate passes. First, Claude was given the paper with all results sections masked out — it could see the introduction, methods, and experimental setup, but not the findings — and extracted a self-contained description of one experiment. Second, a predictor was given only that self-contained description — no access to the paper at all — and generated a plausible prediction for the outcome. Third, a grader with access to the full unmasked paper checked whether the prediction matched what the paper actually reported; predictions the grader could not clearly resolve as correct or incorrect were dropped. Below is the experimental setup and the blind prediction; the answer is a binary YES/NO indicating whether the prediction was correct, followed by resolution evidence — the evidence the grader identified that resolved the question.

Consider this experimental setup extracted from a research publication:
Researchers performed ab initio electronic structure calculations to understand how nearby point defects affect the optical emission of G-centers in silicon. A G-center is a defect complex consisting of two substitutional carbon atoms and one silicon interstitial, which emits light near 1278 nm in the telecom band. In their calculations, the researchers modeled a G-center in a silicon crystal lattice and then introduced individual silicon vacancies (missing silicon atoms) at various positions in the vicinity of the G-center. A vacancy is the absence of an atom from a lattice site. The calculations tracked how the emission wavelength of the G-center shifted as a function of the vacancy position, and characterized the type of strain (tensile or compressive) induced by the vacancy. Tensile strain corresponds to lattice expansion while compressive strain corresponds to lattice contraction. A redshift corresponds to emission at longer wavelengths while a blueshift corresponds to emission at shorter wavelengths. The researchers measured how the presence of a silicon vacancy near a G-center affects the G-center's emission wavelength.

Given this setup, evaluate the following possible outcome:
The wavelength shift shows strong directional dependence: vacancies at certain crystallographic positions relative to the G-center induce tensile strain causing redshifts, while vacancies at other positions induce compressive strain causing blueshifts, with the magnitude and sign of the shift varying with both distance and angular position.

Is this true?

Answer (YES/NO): NO